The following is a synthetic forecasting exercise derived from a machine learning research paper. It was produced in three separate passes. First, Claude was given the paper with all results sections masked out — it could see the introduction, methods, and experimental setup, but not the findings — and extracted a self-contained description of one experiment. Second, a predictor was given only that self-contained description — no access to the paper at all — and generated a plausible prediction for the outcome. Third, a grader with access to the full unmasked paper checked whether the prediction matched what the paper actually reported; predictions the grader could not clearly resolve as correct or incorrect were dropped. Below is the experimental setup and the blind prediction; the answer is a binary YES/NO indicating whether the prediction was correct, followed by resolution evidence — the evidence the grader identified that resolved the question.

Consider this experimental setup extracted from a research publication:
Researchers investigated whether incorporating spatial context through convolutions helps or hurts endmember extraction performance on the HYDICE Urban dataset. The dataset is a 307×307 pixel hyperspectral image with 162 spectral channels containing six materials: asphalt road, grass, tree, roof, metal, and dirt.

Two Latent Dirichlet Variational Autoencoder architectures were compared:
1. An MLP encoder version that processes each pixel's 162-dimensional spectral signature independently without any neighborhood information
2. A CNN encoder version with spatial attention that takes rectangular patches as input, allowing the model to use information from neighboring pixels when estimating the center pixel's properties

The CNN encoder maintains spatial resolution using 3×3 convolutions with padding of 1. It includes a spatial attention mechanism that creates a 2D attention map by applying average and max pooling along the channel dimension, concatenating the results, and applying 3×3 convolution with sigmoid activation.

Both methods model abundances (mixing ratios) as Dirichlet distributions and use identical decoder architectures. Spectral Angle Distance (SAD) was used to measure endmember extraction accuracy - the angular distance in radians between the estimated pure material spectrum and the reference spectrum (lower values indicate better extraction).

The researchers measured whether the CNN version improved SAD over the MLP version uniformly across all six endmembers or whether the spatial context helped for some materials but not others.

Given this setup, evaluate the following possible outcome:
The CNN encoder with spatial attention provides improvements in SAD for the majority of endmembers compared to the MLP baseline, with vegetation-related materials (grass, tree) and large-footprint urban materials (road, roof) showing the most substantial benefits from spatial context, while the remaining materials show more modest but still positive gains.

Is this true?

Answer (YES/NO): NO